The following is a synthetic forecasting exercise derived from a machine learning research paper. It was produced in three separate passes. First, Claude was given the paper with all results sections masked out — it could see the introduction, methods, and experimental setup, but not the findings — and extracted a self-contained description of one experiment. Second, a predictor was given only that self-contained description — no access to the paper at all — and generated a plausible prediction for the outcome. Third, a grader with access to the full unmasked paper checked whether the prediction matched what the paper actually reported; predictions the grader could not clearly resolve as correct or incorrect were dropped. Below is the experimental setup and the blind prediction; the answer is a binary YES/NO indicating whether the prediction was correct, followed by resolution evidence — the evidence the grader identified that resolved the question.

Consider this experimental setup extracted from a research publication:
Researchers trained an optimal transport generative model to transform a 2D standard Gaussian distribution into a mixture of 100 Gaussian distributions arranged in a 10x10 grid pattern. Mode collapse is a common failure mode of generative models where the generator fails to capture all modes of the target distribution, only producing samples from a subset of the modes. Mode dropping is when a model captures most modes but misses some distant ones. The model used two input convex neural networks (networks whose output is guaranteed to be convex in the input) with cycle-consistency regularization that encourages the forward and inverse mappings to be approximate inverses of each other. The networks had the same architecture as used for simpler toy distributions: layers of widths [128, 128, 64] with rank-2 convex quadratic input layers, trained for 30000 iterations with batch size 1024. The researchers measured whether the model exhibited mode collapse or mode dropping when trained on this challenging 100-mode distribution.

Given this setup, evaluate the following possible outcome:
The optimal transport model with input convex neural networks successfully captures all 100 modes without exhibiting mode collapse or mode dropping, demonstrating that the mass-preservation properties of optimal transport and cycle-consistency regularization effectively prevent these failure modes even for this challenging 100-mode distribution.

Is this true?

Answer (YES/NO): YES